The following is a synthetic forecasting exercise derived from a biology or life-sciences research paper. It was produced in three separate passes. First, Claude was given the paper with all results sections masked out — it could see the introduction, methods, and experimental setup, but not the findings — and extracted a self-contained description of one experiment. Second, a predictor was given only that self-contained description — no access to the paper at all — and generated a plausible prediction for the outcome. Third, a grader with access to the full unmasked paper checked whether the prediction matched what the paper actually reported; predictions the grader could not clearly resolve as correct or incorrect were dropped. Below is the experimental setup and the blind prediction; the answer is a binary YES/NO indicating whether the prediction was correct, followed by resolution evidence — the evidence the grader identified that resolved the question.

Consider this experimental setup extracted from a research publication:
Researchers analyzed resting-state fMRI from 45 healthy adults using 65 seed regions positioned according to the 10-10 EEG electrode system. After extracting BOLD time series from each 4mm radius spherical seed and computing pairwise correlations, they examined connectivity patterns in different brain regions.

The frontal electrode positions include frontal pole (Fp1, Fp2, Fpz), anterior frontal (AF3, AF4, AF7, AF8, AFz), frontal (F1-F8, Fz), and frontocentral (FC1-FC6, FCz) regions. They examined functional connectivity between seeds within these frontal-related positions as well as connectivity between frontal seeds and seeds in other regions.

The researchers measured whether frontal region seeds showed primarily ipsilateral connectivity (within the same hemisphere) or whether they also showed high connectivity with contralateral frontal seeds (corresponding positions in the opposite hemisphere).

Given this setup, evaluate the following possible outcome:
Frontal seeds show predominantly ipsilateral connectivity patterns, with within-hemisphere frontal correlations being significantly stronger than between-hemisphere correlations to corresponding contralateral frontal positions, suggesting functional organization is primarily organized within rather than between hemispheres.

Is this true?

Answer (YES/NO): NO